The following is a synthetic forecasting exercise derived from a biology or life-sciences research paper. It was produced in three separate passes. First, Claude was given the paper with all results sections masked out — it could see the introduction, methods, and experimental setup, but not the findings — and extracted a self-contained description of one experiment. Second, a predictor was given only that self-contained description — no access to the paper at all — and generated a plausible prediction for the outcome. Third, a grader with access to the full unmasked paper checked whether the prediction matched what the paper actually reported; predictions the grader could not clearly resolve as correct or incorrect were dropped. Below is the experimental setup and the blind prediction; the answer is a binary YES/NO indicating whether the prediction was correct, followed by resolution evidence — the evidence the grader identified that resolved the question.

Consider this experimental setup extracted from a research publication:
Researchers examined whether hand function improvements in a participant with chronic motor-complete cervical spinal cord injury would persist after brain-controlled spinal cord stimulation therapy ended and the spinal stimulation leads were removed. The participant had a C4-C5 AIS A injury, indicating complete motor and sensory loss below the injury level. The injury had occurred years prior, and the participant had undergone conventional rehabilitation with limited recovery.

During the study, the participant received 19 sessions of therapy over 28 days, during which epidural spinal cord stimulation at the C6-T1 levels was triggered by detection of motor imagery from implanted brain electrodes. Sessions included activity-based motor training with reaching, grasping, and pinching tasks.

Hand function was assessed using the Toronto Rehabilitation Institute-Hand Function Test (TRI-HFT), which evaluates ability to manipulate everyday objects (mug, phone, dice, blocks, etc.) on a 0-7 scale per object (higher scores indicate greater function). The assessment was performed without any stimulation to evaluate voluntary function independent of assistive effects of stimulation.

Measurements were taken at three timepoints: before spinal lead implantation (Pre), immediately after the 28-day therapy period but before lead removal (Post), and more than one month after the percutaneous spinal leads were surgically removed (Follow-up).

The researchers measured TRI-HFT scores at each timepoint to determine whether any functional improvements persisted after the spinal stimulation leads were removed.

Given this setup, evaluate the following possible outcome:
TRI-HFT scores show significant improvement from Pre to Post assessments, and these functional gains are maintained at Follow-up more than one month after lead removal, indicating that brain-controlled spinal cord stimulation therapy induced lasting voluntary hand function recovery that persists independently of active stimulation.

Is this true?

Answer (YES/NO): YES